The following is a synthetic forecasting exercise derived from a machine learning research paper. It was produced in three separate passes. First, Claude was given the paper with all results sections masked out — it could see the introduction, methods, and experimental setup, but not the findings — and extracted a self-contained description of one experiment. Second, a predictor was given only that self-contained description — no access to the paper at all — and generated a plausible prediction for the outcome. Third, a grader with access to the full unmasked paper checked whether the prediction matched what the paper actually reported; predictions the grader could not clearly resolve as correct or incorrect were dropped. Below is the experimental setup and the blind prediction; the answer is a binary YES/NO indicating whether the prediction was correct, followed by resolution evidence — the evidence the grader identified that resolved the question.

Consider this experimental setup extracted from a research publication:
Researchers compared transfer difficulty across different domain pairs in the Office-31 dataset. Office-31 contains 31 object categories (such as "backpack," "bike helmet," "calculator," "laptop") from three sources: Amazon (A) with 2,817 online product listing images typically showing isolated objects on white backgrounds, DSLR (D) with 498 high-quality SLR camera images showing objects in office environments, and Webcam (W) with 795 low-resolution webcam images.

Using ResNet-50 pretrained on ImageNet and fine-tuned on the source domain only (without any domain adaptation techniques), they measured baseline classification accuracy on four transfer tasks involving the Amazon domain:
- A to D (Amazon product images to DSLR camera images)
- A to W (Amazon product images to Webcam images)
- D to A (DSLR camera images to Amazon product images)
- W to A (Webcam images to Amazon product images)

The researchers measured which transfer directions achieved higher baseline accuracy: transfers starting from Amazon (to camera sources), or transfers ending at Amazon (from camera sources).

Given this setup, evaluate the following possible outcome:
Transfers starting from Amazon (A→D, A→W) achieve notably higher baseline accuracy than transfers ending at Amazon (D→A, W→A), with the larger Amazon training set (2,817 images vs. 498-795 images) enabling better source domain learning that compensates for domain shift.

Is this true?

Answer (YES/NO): YES